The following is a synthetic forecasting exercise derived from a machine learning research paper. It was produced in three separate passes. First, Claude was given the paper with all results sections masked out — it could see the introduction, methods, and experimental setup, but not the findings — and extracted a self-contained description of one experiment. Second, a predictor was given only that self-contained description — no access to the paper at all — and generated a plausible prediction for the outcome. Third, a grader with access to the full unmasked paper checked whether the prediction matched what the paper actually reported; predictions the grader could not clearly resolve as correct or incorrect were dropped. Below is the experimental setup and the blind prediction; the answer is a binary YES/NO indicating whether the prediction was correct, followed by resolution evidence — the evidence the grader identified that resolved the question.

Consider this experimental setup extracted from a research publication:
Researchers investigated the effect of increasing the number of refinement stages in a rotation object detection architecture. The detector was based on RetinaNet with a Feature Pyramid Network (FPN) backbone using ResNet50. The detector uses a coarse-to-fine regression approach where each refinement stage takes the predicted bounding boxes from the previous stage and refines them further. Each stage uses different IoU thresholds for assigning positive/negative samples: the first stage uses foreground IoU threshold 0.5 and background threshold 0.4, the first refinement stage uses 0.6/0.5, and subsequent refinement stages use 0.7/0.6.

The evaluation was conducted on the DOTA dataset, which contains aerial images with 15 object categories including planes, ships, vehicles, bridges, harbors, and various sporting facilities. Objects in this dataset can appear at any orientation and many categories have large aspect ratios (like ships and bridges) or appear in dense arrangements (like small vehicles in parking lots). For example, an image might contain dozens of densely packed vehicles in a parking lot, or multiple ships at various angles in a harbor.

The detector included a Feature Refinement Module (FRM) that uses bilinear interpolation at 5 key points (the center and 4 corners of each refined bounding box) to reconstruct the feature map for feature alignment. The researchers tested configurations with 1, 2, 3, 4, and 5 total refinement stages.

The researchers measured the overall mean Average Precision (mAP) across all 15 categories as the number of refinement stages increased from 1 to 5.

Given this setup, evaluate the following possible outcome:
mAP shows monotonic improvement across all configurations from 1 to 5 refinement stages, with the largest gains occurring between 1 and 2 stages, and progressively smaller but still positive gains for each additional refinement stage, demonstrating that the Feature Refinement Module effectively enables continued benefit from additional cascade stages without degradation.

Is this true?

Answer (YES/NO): NO